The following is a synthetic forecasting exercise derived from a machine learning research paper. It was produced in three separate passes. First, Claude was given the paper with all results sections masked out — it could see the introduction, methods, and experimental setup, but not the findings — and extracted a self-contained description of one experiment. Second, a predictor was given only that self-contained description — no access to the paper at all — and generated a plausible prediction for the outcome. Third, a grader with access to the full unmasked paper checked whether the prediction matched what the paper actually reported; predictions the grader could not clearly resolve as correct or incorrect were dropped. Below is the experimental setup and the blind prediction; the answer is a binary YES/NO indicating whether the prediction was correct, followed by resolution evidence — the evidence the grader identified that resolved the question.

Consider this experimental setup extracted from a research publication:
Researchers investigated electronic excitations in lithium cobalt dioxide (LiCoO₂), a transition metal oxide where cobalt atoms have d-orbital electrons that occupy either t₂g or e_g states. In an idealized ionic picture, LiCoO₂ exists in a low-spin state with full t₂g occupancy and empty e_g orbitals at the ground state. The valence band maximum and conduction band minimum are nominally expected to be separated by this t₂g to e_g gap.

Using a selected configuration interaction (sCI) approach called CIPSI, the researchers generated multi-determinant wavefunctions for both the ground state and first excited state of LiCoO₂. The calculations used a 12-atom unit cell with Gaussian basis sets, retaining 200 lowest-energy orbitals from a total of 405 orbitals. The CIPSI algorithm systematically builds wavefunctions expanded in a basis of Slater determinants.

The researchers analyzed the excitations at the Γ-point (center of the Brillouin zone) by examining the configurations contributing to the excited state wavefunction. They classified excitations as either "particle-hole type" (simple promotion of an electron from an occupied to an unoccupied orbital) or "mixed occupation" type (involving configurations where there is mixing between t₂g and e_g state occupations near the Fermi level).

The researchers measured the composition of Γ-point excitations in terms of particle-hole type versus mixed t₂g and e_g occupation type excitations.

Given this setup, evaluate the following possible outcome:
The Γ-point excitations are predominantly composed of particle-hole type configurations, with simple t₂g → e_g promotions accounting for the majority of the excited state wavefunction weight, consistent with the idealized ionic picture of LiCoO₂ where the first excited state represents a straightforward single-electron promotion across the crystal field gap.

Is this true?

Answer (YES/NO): YES